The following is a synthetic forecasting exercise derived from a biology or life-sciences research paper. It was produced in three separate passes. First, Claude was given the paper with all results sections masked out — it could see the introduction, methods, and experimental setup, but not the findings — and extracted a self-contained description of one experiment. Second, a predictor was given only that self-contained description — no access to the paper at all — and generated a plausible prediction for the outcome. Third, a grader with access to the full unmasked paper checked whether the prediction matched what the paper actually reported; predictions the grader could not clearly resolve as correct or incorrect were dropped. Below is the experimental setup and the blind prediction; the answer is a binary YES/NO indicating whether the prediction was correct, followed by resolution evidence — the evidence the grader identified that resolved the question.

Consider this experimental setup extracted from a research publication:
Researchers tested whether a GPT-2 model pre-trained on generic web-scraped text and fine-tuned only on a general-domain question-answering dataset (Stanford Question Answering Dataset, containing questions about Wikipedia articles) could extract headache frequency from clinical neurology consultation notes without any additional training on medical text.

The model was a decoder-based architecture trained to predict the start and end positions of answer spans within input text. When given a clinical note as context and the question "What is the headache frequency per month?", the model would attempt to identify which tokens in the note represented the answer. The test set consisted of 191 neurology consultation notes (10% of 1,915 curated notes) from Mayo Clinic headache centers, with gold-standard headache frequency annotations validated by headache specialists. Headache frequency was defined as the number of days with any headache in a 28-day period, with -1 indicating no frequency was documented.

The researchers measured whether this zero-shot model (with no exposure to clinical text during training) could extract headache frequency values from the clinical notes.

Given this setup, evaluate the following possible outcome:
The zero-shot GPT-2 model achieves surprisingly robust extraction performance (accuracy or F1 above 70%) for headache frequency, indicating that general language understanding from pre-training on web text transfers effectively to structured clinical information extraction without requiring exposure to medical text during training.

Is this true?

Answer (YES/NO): NO